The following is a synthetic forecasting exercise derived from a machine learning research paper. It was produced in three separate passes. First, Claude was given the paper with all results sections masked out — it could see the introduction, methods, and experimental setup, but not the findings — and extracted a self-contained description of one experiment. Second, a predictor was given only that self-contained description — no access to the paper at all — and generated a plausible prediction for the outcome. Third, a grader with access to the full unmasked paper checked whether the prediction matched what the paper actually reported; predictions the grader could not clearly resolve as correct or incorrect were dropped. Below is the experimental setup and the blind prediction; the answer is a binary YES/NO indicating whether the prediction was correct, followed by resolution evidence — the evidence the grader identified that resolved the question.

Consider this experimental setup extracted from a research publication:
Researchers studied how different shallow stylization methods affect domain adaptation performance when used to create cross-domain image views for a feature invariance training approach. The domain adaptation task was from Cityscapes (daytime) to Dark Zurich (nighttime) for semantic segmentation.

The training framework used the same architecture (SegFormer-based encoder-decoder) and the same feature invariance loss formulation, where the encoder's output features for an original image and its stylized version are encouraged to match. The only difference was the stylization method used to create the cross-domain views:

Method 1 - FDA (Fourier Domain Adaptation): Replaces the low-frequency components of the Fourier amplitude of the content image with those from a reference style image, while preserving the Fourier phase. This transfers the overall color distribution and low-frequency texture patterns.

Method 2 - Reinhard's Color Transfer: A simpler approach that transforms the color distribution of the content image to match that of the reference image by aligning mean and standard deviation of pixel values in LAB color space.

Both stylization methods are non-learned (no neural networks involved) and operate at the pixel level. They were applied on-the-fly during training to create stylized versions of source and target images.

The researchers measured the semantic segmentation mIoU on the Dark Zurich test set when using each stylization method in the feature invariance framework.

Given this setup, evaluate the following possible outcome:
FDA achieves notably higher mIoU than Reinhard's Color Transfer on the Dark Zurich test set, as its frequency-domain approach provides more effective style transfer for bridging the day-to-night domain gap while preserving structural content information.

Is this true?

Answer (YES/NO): NO